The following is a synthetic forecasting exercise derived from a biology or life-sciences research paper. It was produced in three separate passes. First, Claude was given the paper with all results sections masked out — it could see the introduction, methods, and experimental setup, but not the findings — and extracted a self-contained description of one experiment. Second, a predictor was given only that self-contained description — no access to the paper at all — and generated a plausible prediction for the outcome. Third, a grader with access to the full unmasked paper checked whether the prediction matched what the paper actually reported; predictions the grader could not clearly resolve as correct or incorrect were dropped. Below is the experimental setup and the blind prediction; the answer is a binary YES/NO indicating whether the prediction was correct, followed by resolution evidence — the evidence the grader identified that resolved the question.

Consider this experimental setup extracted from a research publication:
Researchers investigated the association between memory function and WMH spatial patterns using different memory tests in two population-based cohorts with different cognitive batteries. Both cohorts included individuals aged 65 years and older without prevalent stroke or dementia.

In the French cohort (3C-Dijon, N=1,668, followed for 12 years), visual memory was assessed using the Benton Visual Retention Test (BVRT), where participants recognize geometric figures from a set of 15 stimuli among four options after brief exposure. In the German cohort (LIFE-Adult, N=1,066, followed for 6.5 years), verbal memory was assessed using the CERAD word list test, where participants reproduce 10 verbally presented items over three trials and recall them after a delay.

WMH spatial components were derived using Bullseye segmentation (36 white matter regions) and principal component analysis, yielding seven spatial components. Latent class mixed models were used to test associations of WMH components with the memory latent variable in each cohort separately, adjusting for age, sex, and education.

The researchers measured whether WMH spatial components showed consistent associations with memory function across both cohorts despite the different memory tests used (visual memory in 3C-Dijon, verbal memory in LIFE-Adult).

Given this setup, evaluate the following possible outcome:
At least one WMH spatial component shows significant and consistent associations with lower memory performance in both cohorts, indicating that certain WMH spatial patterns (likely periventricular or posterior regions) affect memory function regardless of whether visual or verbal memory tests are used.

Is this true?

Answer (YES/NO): NO